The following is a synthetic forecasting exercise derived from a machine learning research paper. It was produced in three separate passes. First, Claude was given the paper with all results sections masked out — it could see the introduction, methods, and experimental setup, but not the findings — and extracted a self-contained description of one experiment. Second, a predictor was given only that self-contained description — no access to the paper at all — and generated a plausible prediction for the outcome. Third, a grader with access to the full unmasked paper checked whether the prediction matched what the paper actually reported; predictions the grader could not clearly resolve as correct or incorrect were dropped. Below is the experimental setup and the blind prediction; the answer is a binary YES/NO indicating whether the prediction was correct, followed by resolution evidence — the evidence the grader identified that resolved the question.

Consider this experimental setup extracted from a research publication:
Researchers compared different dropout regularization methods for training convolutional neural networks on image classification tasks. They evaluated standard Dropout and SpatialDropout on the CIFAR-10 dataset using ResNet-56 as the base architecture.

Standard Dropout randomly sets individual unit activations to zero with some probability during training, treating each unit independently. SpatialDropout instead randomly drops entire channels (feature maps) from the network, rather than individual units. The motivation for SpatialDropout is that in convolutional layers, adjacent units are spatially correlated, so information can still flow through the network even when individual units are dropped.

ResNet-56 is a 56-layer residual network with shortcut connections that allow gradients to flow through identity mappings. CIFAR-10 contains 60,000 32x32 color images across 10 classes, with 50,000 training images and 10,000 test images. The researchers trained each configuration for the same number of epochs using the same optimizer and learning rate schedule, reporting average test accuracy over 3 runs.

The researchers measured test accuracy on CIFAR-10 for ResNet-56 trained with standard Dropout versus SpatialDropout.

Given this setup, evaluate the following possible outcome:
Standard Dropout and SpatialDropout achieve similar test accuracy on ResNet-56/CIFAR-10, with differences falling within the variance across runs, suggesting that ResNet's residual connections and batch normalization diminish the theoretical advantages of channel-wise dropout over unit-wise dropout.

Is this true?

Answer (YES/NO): NO